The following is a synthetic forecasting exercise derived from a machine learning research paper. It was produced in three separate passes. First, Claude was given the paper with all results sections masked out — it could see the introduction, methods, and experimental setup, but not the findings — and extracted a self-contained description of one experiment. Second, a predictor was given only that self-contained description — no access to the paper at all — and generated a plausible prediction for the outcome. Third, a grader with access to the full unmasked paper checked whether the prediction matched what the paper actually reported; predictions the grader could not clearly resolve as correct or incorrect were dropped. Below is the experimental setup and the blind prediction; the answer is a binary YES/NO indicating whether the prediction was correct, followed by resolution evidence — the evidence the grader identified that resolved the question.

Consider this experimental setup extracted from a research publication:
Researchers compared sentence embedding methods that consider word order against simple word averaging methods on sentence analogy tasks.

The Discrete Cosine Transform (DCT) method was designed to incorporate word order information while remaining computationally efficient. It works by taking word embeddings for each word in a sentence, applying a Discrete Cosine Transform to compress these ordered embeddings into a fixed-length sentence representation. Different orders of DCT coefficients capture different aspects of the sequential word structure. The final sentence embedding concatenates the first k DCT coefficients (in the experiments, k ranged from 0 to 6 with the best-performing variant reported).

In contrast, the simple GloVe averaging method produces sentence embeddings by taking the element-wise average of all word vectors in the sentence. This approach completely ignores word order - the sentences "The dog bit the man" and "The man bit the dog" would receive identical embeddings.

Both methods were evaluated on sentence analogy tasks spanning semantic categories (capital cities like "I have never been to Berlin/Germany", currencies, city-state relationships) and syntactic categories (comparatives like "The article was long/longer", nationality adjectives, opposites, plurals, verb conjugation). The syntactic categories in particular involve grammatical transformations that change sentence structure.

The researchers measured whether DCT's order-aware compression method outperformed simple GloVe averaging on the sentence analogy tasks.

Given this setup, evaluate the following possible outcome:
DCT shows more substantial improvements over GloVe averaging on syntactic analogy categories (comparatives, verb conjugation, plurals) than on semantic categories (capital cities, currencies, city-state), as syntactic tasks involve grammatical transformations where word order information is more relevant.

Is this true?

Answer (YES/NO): NO